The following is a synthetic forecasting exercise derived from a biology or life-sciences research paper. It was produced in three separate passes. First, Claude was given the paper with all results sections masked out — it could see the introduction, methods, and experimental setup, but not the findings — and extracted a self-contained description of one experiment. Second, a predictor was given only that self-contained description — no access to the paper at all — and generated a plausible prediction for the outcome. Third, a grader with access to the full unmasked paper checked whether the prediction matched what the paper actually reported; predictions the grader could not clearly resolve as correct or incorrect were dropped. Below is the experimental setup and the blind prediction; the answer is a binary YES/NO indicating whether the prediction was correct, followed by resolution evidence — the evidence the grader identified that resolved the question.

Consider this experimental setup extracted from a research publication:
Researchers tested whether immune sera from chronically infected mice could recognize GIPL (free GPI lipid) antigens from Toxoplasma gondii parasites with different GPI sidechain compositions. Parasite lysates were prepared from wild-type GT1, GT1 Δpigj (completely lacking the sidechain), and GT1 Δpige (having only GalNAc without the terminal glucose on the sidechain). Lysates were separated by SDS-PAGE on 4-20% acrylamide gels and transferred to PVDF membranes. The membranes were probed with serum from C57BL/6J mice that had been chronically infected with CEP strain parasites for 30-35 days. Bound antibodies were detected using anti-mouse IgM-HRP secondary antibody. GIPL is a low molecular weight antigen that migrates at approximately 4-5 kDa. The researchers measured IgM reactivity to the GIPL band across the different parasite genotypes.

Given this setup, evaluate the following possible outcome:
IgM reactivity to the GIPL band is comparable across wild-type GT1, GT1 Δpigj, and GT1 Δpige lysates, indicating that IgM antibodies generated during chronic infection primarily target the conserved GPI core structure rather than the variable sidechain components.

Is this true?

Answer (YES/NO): NO